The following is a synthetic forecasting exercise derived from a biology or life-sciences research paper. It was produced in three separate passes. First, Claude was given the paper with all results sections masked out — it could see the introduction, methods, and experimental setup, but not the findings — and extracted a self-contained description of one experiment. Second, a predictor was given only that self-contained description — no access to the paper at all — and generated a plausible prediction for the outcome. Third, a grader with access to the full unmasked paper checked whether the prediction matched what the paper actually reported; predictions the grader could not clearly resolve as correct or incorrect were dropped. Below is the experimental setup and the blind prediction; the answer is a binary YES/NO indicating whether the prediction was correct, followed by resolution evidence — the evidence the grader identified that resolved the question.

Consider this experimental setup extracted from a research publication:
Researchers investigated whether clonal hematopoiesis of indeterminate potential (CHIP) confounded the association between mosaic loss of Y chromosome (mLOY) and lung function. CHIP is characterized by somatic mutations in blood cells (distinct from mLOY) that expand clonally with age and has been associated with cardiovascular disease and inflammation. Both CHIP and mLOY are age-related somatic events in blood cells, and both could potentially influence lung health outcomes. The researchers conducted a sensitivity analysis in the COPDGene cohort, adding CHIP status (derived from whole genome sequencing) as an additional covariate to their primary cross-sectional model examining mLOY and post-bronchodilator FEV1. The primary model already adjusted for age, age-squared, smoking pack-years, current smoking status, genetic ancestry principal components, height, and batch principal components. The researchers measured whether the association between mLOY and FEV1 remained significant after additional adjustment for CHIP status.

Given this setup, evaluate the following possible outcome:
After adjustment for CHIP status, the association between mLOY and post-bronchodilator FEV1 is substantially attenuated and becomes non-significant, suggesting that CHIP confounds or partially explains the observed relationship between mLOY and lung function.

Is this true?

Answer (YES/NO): NO